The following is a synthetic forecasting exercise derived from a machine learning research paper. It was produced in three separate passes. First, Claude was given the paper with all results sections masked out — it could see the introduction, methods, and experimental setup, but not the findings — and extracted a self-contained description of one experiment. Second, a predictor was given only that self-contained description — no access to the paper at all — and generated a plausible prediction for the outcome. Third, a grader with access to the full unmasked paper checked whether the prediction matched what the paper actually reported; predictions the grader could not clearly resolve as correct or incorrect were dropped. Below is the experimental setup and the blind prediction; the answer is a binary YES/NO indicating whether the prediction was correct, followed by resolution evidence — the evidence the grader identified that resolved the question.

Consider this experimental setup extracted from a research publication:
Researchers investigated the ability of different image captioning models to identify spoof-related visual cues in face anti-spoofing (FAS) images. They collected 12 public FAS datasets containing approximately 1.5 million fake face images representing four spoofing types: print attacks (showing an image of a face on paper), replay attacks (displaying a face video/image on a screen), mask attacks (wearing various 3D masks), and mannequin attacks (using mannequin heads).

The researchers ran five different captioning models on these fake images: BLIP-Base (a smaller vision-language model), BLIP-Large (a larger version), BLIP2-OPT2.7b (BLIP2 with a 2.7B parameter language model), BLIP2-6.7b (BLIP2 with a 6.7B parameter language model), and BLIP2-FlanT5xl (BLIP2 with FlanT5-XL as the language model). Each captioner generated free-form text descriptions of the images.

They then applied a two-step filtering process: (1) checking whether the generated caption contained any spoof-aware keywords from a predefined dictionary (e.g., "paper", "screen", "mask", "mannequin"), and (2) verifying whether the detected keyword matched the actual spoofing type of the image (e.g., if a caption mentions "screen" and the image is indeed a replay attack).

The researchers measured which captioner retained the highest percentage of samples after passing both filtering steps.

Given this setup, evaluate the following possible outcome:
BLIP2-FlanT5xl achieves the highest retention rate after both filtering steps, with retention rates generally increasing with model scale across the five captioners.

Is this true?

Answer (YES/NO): NO